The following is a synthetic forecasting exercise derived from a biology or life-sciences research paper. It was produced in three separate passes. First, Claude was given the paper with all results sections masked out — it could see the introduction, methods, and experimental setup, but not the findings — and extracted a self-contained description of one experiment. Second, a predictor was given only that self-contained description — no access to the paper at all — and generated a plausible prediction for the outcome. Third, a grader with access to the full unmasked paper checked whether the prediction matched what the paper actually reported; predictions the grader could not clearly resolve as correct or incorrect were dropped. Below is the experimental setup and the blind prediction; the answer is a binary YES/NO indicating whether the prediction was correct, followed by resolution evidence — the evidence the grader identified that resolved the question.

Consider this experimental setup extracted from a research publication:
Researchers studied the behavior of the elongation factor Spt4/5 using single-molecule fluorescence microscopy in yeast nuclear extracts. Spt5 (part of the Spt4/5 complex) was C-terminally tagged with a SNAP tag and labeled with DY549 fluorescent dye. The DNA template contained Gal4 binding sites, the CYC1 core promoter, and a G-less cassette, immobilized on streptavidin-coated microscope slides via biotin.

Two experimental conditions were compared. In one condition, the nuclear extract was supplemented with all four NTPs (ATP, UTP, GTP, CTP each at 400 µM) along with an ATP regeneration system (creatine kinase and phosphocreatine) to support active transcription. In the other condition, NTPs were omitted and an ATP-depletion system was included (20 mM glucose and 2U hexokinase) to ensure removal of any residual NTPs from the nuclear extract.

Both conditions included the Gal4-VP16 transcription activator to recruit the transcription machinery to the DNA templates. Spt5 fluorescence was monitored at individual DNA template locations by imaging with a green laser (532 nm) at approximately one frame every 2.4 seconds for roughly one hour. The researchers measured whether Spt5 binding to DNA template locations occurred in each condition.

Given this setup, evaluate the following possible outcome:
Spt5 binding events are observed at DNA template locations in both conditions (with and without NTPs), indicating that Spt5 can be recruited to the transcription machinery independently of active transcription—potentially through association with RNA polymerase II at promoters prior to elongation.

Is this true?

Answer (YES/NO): NO